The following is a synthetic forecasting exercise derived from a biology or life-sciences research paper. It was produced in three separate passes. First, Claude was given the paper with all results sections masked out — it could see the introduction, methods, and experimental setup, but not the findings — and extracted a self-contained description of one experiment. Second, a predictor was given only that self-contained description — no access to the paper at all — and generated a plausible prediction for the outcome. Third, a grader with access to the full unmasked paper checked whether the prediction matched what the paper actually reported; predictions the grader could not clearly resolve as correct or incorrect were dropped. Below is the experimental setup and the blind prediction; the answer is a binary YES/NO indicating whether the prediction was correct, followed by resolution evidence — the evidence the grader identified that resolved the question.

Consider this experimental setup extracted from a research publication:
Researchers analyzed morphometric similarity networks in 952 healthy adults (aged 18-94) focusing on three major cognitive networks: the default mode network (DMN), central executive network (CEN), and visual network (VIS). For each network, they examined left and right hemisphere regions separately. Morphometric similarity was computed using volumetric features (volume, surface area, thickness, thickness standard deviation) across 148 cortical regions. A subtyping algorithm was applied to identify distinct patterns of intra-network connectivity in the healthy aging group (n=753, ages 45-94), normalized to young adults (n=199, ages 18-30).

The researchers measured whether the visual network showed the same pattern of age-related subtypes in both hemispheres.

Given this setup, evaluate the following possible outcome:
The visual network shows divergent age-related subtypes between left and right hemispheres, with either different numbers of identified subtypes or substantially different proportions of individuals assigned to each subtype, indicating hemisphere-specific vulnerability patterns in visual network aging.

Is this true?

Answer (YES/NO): YES